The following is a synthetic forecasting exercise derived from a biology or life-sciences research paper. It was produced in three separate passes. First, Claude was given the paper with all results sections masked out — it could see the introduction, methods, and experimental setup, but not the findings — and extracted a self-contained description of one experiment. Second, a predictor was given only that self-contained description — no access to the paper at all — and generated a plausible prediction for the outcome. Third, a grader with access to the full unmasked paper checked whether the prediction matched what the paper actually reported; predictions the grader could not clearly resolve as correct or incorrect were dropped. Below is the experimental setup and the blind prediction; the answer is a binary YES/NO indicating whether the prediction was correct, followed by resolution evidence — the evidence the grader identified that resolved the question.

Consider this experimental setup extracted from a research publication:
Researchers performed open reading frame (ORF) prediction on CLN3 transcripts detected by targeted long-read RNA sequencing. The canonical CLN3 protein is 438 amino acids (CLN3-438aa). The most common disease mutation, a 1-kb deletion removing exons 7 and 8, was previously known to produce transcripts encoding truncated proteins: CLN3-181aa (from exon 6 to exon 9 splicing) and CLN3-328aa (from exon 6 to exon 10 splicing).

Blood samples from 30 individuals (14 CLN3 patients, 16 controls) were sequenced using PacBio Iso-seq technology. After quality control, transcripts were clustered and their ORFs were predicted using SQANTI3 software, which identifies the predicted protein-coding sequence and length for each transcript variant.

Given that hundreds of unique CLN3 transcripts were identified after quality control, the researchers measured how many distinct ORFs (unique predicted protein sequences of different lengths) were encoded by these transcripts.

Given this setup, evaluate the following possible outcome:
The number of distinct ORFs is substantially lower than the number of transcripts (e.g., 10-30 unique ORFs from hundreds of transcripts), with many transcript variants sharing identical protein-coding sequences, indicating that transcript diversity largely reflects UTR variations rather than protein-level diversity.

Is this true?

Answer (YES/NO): NO